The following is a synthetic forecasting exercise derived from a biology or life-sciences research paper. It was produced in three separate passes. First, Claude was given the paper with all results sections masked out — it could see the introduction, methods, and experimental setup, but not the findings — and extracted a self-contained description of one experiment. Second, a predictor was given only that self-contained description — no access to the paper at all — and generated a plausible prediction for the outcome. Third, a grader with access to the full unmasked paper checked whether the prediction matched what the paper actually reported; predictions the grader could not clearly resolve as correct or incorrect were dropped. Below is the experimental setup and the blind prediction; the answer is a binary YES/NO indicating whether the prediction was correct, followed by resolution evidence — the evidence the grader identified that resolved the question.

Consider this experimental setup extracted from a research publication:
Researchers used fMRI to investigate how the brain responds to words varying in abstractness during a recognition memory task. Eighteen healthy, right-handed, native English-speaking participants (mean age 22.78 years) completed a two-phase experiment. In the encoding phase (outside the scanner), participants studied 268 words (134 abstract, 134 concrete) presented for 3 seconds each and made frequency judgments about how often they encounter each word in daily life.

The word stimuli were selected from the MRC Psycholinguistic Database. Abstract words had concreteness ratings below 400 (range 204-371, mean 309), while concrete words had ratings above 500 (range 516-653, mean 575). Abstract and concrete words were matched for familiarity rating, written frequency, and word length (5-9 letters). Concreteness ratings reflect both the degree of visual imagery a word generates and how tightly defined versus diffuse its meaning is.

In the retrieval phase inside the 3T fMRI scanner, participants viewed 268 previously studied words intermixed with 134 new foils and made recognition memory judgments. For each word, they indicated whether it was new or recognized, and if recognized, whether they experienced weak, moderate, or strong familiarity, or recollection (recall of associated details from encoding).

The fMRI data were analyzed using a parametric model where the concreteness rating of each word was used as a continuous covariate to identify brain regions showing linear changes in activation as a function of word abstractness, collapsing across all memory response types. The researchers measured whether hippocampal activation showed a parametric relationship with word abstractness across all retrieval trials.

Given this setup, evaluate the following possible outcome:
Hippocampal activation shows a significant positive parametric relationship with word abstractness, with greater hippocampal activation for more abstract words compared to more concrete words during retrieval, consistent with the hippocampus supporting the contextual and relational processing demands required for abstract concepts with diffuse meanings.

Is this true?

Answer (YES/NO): YES